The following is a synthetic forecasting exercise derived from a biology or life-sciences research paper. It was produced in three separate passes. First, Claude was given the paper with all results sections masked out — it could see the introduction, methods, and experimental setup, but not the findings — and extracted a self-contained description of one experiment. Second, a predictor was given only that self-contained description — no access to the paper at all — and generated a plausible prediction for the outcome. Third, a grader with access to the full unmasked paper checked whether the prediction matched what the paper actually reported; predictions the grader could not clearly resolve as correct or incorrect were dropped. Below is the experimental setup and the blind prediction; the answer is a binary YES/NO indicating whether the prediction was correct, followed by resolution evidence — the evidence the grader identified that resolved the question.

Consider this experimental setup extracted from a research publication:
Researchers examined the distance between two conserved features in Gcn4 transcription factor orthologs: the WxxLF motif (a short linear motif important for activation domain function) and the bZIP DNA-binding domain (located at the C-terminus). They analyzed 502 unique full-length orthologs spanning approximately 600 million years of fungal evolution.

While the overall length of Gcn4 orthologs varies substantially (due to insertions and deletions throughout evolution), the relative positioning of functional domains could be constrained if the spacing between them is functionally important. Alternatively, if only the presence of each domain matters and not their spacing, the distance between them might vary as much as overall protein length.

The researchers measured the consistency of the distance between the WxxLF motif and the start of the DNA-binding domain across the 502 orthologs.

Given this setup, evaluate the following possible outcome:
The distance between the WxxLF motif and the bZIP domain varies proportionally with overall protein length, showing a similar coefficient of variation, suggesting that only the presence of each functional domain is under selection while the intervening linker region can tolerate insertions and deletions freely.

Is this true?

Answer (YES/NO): NO